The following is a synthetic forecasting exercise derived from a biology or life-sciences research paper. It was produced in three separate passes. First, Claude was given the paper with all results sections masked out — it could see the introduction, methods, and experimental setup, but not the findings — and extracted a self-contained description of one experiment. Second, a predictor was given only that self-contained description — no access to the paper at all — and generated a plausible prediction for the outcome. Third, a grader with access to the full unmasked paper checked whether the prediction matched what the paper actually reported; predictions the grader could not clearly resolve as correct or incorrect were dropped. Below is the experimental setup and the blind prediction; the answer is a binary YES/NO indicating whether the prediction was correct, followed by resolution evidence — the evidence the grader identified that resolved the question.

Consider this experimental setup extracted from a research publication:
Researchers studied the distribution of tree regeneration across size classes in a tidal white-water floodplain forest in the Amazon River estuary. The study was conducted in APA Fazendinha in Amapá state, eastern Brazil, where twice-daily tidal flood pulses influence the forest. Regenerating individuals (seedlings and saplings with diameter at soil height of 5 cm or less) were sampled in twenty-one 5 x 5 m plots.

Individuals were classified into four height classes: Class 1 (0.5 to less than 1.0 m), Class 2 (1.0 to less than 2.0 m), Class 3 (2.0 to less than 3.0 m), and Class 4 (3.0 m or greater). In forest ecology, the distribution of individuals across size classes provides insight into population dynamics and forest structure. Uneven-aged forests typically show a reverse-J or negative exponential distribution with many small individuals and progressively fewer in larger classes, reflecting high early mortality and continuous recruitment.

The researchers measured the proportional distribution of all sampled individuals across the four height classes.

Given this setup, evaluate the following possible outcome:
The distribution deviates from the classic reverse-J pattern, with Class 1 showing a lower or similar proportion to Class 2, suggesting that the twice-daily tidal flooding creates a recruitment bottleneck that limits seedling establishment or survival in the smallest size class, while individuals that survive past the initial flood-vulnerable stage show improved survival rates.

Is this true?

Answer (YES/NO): NO